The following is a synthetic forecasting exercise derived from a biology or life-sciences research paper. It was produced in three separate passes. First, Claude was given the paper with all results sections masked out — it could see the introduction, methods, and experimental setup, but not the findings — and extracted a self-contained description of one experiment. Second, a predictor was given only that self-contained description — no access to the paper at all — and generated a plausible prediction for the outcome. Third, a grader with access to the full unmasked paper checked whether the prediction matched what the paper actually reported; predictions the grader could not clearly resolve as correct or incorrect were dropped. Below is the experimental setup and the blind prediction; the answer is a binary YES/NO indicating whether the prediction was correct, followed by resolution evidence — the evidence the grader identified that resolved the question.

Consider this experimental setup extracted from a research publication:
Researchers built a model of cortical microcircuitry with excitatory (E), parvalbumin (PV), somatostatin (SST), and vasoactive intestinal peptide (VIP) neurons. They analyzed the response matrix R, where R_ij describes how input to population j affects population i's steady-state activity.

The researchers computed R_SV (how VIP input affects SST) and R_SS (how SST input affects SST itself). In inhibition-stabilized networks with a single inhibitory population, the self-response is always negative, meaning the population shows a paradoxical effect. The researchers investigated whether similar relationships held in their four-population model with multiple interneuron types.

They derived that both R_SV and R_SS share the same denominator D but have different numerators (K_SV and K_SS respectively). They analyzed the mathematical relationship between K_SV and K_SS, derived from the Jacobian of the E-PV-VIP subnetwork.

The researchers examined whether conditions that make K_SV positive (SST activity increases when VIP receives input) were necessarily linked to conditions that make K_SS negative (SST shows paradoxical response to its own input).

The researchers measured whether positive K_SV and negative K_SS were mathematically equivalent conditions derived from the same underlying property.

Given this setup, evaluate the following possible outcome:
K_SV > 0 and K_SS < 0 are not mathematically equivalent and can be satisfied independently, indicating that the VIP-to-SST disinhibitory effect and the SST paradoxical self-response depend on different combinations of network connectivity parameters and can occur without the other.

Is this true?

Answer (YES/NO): NO